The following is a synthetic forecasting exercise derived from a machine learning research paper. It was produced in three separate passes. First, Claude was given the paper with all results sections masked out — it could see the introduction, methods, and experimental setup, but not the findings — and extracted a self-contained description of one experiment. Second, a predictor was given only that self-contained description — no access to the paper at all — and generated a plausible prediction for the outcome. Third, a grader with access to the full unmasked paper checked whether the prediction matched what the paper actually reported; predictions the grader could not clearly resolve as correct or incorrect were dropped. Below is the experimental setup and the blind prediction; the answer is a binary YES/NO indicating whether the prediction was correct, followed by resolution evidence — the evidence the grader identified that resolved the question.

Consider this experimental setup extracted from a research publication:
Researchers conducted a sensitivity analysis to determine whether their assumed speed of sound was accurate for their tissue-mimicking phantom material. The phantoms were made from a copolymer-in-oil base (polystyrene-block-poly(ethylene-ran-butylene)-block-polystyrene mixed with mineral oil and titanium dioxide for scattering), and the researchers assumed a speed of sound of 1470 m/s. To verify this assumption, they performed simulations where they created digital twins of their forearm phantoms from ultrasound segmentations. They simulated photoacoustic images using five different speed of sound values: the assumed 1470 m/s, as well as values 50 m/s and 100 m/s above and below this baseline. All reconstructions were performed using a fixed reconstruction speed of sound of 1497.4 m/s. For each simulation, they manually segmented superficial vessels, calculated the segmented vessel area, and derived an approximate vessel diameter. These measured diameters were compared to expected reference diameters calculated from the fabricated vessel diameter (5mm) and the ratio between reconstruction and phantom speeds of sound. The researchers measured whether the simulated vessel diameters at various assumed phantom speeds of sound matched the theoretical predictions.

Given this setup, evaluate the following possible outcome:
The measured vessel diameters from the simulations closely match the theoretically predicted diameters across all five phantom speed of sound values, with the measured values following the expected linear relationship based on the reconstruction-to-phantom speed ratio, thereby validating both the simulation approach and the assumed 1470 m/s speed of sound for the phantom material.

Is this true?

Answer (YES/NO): YES